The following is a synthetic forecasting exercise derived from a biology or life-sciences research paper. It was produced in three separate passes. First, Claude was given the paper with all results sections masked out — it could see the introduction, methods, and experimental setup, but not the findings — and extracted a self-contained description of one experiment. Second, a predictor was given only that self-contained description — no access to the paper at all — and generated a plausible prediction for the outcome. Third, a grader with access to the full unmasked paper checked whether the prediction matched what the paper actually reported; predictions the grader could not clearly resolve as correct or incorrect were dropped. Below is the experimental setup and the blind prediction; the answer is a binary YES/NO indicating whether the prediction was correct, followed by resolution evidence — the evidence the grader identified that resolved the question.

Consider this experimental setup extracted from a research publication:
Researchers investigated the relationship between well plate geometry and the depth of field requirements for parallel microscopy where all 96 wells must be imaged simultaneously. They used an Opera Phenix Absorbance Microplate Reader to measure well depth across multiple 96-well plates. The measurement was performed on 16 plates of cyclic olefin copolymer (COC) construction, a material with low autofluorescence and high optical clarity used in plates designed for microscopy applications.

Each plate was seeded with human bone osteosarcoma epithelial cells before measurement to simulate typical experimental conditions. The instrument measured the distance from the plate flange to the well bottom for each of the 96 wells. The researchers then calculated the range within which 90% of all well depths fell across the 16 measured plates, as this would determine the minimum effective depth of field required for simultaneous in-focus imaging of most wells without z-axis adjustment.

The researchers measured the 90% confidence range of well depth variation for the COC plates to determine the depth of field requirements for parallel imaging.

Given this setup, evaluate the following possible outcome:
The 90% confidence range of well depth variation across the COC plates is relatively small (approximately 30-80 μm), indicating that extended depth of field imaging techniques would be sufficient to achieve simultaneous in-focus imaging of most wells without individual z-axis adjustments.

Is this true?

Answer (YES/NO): NO